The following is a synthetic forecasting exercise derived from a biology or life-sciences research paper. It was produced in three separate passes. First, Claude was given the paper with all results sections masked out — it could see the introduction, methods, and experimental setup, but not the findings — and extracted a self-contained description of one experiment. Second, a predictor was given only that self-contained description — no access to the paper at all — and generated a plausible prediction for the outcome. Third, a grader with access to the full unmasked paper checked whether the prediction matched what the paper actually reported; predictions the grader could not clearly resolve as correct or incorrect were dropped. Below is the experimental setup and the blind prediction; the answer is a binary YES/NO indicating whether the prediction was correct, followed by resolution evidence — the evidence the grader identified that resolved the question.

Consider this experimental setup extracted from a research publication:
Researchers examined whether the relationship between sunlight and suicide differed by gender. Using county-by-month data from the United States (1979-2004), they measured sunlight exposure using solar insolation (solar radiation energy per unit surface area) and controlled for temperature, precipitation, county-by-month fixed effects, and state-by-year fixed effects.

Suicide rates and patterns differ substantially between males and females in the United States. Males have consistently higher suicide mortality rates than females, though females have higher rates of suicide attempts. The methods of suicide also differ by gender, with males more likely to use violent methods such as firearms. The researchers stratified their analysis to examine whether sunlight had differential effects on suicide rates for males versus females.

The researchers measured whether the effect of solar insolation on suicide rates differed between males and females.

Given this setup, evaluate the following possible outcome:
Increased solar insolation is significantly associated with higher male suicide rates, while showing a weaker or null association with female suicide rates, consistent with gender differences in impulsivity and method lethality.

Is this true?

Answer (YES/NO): NO